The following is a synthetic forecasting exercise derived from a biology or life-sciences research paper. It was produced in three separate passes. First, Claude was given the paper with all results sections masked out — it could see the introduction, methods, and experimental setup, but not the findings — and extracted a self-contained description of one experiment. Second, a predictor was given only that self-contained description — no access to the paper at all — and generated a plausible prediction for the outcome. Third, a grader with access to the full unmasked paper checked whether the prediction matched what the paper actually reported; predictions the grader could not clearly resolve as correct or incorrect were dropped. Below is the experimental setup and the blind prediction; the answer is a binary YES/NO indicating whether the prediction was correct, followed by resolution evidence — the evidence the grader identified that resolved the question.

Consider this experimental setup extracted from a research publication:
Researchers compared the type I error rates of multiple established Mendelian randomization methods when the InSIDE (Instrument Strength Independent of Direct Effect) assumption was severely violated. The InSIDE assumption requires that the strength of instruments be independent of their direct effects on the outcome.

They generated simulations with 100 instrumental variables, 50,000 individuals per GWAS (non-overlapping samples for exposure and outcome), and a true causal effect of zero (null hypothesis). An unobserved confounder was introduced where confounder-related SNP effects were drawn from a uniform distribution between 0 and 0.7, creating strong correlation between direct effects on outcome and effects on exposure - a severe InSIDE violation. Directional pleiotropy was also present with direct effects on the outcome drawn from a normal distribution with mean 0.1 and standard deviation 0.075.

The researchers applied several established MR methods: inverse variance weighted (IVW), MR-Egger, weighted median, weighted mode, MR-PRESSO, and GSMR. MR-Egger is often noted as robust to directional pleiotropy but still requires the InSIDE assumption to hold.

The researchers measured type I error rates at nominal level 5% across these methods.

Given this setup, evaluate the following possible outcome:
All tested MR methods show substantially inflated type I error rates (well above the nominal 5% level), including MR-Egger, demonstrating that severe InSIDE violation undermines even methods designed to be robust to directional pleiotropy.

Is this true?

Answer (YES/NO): YES